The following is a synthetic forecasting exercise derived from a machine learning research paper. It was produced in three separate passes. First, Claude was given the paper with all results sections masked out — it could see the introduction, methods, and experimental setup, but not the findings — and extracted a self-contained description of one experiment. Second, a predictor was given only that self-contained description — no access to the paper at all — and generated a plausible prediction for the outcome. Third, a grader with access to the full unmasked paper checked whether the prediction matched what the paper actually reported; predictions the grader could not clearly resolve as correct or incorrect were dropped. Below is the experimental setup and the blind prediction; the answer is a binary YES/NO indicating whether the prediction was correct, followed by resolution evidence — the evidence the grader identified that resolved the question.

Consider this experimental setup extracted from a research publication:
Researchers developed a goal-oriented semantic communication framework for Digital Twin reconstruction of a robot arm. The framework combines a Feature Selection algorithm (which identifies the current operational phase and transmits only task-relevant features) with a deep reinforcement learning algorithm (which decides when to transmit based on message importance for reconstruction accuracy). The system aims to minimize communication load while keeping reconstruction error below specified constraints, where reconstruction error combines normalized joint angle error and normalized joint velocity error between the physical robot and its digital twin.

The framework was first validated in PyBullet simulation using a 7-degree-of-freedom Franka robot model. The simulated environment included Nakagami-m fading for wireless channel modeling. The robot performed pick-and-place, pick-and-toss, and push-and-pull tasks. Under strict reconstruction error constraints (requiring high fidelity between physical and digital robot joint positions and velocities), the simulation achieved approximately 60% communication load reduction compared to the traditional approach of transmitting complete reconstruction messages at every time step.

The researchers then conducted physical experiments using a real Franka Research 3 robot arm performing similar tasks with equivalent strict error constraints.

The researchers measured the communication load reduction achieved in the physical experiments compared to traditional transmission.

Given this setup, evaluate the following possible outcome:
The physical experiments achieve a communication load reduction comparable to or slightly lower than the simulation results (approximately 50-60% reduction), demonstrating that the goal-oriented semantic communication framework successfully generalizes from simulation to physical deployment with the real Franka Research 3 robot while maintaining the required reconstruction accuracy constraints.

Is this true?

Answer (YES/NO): YES